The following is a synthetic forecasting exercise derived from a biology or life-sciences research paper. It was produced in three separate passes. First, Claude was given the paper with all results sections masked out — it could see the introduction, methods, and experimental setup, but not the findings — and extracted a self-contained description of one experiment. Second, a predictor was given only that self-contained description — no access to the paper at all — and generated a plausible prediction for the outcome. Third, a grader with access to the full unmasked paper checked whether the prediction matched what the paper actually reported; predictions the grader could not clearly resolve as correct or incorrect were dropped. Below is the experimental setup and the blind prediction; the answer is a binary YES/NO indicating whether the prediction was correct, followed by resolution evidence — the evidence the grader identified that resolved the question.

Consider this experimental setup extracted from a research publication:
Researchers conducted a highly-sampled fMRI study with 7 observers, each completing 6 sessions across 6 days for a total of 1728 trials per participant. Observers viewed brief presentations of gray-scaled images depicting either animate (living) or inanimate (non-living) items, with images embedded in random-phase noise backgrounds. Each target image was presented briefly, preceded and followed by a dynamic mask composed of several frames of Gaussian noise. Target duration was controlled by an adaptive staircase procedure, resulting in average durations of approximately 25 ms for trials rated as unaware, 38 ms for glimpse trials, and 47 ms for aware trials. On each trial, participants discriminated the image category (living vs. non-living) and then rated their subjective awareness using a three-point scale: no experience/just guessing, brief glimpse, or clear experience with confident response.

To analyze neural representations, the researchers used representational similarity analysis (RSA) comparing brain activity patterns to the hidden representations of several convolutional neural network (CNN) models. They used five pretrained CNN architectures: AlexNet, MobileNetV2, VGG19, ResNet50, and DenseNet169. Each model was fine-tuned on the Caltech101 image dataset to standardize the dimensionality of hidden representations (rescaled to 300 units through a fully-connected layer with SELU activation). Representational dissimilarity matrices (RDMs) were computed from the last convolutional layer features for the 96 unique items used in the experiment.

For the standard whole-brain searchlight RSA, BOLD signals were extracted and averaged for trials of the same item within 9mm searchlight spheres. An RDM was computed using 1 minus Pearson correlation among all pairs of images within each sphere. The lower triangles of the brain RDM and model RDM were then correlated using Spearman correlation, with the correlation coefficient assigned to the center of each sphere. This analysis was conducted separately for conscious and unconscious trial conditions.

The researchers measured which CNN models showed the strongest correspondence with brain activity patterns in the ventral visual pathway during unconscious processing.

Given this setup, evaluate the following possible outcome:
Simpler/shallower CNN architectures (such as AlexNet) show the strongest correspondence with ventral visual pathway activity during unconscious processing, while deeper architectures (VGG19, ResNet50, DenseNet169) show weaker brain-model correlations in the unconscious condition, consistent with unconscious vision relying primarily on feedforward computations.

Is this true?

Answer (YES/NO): NO